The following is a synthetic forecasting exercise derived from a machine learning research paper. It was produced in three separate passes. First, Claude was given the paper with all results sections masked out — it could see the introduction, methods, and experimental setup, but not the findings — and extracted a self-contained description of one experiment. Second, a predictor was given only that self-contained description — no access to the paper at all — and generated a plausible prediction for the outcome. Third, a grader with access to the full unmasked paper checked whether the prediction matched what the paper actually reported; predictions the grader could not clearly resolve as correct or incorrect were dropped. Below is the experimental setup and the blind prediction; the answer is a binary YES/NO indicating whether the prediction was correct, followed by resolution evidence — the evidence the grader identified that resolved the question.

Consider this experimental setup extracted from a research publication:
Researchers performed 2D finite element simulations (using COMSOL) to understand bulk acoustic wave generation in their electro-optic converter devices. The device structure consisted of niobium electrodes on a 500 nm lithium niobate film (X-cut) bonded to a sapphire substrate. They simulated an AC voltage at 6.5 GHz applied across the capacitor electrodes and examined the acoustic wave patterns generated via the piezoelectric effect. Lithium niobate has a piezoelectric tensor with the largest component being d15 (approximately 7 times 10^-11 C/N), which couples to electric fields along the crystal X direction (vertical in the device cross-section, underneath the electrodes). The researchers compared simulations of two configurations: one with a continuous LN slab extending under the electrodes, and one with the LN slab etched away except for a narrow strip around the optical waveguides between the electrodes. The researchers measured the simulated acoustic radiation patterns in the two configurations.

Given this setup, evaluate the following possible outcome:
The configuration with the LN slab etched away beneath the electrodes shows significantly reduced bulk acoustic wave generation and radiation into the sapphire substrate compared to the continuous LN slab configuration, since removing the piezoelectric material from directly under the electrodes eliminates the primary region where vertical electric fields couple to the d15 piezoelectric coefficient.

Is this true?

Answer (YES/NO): YES